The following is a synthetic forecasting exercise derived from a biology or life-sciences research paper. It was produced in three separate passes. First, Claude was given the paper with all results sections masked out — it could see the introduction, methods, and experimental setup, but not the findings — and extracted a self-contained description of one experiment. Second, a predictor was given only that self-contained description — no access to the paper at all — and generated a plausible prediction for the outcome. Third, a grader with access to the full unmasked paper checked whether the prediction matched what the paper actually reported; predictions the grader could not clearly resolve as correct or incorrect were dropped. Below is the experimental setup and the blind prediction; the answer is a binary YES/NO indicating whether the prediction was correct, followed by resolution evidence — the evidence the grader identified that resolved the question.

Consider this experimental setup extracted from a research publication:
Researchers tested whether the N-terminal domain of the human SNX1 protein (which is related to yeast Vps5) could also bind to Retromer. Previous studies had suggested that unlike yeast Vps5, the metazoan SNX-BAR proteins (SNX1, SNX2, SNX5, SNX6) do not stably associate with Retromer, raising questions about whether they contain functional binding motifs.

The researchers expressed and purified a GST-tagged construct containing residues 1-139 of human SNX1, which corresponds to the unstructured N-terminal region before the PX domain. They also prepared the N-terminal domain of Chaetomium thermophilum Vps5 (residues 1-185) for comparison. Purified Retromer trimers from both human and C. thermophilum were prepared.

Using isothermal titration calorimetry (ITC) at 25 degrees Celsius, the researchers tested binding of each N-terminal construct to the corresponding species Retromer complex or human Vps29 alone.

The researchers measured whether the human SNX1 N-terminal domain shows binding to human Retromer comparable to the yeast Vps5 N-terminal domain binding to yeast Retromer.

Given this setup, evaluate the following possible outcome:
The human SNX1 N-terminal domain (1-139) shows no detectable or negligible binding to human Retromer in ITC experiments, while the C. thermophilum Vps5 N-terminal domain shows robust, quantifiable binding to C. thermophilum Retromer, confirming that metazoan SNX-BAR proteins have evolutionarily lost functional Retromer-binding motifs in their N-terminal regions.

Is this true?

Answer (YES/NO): YES